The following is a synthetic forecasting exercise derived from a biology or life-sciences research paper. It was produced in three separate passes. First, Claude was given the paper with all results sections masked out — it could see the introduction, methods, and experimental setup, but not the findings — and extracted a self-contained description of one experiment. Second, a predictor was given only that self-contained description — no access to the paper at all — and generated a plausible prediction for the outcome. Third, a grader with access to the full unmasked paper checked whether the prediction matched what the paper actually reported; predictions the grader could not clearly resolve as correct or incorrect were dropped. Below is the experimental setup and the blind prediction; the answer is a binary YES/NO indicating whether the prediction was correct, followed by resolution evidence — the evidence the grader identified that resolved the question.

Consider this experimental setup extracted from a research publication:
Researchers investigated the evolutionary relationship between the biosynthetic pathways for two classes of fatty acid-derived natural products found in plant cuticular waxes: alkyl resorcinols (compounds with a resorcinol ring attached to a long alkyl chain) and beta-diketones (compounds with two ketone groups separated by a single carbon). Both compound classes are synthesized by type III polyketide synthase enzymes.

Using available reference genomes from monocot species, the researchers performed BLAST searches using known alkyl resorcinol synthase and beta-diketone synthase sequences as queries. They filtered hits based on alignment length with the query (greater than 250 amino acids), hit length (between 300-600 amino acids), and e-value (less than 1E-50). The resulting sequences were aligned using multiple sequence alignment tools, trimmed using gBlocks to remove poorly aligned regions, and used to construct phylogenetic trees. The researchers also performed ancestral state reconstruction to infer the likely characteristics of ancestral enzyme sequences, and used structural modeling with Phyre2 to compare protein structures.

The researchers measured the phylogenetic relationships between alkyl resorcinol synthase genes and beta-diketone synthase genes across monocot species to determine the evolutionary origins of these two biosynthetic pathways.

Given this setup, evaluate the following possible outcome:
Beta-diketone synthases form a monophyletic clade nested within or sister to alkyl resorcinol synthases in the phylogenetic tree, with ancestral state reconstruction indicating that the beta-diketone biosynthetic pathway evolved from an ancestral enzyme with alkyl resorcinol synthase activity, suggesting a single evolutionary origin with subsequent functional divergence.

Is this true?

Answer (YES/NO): YES